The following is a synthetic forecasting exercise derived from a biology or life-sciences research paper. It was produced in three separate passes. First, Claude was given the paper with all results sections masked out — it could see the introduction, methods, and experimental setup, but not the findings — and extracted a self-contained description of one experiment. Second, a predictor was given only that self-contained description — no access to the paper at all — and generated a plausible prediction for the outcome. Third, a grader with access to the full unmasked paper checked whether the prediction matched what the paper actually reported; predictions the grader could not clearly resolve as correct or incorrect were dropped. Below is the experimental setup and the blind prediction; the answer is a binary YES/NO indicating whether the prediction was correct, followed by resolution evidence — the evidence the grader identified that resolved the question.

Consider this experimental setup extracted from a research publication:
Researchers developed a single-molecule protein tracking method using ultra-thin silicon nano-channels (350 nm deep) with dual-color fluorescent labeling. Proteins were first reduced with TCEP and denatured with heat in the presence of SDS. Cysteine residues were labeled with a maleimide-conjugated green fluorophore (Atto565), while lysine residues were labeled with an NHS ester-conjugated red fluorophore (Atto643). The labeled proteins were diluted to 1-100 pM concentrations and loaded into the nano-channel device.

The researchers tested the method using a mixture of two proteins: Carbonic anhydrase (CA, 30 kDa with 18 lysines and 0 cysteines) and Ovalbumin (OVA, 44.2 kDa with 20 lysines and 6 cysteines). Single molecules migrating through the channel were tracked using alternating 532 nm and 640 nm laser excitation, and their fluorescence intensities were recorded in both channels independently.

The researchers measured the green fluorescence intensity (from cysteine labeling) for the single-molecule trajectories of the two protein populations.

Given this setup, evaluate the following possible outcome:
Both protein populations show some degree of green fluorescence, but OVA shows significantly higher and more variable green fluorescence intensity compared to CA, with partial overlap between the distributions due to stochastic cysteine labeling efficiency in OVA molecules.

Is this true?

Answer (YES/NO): NO